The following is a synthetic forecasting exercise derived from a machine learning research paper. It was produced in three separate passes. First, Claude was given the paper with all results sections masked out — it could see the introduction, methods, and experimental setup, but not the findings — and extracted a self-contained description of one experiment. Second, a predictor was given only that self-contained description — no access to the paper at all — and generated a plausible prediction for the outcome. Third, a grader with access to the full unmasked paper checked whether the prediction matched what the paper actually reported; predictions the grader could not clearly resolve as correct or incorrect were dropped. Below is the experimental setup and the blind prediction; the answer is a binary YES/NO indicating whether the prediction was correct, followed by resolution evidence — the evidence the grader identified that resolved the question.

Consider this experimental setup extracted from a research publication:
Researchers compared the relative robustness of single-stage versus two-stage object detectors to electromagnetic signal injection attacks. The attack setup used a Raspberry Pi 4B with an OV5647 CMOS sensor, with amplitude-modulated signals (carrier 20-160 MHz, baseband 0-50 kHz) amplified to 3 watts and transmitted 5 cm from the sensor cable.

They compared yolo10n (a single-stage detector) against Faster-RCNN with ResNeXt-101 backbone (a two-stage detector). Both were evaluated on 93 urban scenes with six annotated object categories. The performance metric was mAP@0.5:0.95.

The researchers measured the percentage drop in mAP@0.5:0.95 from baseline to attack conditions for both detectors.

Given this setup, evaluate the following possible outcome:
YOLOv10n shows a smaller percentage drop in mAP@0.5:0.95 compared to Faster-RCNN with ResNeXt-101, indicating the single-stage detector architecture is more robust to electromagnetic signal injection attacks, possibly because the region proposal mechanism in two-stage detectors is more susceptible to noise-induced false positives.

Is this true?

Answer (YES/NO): NO